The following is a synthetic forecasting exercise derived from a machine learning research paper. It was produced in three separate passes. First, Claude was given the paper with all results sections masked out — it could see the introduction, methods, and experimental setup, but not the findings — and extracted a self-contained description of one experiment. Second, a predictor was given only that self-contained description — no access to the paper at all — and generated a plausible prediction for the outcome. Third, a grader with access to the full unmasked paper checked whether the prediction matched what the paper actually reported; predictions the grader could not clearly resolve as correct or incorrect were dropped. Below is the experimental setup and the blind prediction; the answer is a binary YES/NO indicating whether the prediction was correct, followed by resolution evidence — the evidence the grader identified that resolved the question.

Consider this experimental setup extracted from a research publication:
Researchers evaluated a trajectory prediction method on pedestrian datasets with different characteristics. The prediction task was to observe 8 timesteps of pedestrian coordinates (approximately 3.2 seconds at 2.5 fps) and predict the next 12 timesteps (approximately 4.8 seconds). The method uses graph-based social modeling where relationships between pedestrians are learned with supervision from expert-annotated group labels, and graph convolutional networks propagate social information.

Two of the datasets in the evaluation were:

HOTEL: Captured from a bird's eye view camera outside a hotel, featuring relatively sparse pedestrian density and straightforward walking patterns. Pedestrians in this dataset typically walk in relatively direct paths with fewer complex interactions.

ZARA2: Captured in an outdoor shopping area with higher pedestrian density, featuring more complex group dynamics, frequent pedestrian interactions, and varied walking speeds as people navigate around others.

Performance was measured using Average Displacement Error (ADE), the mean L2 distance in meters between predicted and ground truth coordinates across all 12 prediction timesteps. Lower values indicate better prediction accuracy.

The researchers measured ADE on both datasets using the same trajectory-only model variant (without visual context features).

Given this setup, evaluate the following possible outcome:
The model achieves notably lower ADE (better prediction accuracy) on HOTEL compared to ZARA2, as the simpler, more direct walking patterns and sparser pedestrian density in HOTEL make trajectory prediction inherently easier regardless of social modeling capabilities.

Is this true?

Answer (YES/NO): NO